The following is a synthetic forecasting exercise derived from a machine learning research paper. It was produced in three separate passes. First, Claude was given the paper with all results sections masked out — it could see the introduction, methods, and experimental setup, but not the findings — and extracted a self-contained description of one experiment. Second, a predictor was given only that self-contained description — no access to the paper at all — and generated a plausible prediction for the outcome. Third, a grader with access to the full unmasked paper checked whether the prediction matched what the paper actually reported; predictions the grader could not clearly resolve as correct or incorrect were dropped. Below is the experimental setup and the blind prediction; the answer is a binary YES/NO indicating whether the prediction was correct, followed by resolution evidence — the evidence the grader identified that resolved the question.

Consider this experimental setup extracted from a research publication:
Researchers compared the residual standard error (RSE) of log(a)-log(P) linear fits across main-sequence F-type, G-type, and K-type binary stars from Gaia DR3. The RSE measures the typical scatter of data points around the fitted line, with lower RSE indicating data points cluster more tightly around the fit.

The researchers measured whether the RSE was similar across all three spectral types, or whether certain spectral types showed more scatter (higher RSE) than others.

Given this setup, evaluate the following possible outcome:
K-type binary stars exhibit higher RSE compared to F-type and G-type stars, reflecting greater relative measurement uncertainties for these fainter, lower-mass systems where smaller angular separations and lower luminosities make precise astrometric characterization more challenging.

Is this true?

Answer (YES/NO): YES